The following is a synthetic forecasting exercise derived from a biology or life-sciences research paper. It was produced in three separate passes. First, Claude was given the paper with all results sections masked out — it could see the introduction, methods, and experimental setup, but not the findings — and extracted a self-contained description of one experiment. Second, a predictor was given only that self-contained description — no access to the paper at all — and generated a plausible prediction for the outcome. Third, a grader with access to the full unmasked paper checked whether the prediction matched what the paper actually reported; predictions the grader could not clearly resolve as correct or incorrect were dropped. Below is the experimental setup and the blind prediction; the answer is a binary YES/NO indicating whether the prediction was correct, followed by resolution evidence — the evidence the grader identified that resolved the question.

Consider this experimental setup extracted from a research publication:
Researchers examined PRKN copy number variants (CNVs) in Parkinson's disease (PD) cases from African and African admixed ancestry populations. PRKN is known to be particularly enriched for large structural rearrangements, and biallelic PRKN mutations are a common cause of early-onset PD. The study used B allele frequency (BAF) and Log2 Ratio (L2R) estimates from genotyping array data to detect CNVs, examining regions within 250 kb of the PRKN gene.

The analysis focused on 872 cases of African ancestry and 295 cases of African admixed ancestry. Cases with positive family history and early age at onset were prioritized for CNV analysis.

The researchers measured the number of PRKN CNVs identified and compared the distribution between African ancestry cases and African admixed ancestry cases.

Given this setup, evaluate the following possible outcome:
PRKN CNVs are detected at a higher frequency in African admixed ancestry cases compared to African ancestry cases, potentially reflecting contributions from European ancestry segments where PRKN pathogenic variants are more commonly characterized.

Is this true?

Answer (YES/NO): YES